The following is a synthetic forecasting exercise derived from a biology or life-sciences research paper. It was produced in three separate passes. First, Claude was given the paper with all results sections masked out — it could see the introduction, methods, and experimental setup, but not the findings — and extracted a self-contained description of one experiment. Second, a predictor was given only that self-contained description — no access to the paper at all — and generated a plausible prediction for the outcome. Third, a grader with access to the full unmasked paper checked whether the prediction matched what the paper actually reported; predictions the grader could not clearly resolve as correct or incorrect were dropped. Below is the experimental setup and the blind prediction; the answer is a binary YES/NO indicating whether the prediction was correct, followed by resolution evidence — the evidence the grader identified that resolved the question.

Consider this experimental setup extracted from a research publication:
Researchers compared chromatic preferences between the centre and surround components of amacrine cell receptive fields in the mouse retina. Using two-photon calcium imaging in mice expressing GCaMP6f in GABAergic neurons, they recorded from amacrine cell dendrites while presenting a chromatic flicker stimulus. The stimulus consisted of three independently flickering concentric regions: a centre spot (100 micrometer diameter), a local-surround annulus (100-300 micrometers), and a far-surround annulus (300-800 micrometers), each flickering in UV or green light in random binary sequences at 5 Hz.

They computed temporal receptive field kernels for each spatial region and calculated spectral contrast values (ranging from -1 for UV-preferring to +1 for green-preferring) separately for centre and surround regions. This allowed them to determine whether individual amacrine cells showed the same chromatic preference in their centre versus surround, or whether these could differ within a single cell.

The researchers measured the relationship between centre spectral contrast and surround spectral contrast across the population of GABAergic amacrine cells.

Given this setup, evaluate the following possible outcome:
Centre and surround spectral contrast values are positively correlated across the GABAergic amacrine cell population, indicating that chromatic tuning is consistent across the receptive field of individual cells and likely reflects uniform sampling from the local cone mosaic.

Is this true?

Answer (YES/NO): NO